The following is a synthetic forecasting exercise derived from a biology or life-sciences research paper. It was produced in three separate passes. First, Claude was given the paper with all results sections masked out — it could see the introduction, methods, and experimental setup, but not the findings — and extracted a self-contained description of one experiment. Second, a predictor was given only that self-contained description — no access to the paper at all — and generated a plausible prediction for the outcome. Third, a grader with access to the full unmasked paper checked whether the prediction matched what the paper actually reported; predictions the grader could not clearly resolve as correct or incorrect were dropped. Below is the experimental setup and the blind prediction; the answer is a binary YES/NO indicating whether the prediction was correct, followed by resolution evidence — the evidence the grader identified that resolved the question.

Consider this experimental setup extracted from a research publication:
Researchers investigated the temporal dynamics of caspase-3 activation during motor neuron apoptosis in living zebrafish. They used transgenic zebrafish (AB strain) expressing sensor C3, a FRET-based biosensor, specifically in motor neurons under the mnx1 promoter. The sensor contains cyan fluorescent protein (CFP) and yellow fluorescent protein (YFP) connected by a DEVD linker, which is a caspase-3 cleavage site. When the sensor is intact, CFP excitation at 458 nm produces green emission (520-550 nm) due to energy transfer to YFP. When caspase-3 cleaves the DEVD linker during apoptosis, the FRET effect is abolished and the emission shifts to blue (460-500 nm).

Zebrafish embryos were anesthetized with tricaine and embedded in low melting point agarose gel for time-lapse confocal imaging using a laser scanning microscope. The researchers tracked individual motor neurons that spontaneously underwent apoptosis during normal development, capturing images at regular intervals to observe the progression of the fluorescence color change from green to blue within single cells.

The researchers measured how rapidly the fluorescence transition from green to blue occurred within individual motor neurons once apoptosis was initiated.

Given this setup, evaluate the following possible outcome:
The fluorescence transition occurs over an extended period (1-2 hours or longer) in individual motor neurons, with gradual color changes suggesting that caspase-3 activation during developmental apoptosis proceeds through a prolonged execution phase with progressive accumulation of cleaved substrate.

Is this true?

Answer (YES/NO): NO